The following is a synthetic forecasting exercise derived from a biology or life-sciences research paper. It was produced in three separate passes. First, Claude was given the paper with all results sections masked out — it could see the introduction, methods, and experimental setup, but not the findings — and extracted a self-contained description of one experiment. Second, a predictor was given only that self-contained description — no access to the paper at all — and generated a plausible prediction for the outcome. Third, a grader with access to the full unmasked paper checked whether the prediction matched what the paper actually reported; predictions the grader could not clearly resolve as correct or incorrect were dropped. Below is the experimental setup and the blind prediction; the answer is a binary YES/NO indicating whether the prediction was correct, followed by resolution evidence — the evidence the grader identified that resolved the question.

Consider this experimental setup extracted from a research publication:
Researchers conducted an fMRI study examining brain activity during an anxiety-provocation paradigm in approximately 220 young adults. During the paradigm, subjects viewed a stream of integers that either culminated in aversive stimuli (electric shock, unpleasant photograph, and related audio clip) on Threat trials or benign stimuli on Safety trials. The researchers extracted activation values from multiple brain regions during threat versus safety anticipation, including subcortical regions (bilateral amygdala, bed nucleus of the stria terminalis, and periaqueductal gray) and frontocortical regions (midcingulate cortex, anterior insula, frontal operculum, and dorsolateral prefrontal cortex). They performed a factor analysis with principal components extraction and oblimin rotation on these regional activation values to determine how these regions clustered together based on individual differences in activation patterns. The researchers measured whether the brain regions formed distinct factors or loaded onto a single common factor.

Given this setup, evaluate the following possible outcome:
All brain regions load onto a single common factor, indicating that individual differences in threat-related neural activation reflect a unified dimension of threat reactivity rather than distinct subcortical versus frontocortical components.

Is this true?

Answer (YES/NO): NO